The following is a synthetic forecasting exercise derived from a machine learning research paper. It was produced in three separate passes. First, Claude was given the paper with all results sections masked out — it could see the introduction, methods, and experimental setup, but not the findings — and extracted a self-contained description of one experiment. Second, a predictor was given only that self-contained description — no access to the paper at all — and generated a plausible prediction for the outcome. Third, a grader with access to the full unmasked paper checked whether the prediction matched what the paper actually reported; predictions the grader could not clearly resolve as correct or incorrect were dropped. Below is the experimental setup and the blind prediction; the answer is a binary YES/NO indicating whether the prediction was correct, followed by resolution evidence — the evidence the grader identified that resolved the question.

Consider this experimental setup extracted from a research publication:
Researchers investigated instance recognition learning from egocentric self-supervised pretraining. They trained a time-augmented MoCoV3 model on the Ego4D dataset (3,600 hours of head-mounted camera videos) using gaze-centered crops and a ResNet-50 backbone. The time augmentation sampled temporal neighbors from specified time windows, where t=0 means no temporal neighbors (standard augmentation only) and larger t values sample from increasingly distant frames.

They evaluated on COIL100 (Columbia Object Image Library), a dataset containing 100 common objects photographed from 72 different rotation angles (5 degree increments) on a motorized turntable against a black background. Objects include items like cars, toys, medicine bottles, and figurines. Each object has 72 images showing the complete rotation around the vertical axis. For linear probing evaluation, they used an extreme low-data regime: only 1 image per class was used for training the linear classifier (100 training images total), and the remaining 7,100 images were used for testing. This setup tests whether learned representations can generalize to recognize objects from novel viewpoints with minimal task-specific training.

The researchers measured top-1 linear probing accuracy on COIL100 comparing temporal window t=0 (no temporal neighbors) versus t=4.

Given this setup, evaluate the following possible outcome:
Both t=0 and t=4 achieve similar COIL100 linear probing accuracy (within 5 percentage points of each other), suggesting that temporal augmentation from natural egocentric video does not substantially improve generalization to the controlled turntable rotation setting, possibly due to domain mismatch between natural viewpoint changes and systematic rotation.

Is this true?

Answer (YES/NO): NO